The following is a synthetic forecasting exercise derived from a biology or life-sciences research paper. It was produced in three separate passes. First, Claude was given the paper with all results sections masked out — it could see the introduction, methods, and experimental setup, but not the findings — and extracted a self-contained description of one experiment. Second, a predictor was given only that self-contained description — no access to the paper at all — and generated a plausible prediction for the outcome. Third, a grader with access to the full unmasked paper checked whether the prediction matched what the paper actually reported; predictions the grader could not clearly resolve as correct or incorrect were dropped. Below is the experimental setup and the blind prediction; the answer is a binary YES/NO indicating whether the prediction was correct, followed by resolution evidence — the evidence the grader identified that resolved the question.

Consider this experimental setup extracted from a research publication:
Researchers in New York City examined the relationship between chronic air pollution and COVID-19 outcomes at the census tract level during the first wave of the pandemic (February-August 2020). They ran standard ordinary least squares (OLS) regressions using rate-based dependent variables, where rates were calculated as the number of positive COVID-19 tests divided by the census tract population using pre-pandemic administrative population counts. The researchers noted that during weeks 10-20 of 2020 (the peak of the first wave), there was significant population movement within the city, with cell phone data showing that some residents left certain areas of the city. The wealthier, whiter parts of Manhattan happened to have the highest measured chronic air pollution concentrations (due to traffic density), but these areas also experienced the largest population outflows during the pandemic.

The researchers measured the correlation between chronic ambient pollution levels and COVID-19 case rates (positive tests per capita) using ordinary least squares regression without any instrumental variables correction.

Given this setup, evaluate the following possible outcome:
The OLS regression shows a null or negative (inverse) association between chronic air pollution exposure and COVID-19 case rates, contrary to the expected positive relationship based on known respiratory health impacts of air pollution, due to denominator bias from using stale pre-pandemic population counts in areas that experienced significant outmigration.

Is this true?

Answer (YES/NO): YES